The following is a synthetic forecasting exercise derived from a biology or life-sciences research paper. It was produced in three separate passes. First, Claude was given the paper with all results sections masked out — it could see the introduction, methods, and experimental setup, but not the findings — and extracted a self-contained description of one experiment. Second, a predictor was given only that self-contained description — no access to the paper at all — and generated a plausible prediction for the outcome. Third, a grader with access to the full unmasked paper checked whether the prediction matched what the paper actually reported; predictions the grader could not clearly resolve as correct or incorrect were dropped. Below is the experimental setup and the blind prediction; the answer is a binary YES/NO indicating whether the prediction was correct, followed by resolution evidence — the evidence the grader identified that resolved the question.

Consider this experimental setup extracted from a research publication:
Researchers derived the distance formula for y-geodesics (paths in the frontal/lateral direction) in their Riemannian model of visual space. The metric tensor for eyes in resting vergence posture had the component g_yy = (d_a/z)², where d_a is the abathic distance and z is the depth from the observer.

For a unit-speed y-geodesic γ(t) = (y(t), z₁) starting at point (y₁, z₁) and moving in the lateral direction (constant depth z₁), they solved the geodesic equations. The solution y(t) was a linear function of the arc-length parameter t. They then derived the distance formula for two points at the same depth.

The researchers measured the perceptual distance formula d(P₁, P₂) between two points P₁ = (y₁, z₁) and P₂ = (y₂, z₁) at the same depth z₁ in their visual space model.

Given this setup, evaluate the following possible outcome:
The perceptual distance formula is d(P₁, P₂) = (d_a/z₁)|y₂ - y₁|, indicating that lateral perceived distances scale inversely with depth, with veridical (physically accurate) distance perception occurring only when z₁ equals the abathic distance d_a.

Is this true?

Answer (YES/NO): YES